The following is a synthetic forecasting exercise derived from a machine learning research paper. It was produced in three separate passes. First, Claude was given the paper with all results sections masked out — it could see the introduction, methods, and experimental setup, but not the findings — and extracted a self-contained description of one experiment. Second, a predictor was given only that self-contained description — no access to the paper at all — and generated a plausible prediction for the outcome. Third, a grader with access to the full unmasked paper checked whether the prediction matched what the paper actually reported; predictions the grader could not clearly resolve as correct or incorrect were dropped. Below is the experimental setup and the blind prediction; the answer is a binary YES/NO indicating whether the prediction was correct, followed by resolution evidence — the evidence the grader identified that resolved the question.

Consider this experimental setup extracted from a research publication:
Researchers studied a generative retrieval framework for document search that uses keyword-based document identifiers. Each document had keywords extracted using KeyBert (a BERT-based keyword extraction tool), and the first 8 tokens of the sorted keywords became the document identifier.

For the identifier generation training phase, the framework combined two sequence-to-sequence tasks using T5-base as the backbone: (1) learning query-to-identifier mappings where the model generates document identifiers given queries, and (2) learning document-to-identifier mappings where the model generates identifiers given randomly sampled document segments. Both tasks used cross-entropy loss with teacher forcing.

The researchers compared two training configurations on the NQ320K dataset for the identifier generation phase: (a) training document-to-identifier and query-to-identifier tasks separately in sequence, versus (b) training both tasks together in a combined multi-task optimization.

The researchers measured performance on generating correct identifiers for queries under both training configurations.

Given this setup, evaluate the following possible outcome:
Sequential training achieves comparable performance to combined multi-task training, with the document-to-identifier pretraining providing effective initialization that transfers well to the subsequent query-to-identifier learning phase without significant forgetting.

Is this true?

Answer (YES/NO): NO